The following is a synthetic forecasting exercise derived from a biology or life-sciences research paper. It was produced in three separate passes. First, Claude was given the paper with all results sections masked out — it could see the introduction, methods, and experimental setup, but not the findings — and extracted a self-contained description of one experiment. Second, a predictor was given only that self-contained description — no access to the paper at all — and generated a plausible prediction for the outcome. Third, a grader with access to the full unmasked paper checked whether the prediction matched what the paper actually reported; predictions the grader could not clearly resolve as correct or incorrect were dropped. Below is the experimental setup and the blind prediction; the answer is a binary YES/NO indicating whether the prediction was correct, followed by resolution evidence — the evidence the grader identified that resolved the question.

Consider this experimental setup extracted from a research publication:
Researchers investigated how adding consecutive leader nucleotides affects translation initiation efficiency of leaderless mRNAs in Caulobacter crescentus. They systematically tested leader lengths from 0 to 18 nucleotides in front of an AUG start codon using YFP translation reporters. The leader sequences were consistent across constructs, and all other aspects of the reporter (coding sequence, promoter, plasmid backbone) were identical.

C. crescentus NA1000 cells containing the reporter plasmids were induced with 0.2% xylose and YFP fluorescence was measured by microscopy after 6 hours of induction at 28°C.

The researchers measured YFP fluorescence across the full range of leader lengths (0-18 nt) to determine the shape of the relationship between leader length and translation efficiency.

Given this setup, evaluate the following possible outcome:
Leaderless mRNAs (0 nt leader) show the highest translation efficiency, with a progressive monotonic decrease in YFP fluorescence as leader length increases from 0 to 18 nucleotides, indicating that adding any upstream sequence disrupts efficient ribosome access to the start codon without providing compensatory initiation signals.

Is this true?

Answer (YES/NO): YES